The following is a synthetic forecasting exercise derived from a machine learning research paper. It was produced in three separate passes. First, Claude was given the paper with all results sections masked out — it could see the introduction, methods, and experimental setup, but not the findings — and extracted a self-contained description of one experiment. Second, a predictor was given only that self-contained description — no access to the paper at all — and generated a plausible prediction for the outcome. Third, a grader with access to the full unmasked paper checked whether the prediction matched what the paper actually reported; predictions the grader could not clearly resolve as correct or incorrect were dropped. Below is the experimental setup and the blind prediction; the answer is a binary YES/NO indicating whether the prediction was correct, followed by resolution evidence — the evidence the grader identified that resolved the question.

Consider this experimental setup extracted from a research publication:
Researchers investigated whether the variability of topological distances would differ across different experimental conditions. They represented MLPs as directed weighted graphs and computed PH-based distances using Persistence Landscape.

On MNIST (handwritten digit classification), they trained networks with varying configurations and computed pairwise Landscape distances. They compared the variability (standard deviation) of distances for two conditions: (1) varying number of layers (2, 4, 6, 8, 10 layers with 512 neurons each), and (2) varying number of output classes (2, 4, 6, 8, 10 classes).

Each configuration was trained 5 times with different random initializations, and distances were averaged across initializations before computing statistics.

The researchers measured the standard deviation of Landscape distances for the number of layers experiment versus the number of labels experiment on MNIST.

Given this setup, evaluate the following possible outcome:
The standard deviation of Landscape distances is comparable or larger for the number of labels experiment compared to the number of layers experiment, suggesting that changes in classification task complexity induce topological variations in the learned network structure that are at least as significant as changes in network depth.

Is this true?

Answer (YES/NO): YES